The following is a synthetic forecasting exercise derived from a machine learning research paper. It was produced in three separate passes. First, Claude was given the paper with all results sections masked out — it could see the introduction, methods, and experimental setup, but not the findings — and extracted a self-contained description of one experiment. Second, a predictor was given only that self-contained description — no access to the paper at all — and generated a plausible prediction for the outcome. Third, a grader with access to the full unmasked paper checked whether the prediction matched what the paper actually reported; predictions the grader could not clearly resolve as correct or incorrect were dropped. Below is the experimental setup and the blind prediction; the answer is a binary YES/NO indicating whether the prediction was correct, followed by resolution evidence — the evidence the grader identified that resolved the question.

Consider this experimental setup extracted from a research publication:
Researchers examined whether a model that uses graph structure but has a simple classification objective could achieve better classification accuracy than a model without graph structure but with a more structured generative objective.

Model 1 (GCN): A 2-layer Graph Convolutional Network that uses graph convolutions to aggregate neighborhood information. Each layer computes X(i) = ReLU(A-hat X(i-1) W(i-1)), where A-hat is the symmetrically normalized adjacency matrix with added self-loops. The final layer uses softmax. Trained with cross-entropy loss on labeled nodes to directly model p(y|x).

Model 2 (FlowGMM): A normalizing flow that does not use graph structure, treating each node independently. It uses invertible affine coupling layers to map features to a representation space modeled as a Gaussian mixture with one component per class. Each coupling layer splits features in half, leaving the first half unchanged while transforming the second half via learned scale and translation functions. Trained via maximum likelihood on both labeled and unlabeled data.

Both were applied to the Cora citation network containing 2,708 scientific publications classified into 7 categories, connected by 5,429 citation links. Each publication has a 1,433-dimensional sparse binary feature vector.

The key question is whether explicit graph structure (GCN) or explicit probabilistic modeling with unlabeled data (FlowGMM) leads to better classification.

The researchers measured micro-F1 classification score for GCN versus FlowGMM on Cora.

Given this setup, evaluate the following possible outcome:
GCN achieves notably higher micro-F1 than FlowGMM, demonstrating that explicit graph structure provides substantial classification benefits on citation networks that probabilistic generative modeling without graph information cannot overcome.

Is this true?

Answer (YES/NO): YES